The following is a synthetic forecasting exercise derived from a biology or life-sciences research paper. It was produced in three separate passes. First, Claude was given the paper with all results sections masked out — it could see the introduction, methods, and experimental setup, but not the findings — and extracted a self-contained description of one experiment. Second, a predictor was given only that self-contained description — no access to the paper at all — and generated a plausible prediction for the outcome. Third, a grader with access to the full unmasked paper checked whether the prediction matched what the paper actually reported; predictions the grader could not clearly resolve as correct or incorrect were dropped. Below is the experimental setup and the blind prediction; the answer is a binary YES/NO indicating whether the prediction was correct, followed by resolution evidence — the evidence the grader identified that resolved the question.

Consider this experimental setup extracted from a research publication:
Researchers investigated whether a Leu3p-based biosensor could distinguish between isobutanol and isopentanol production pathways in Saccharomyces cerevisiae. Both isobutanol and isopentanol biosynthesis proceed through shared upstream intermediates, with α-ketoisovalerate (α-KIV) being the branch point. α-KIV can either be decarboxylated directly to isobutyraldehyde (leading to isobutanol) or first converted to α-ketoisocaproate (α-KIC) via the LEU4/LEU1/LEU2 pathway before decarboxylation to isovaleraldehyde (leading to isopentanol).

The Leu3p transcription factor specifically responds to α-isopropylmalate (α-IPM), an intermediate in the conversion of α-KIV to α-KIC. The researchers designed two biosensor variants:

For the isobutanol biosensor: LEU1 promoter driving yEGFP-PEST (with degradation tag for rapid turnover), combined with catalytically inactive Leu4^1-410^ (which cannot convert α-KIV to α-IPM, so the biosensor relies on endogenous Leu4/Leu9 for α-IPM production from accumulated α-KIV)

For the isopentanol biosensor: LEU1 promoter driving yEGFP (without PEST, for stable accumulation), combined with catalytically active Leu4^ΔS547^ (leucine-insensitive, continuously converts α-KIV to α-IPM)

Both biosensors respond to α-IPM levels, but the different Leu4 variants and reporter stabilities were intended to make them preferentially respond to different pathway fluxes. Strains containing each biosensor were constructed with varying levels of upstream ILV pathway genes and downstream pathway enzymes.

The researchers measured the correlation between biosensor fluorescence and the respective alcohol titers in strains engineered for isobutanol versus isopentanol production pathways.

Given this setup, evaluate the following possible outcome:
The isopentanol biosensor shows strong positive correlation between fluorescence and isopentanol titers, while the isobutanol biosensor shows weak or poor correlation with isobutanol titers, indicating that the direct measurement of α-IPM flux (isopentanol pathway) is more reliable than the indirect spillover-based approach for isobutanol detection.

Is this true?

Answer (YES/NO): NO